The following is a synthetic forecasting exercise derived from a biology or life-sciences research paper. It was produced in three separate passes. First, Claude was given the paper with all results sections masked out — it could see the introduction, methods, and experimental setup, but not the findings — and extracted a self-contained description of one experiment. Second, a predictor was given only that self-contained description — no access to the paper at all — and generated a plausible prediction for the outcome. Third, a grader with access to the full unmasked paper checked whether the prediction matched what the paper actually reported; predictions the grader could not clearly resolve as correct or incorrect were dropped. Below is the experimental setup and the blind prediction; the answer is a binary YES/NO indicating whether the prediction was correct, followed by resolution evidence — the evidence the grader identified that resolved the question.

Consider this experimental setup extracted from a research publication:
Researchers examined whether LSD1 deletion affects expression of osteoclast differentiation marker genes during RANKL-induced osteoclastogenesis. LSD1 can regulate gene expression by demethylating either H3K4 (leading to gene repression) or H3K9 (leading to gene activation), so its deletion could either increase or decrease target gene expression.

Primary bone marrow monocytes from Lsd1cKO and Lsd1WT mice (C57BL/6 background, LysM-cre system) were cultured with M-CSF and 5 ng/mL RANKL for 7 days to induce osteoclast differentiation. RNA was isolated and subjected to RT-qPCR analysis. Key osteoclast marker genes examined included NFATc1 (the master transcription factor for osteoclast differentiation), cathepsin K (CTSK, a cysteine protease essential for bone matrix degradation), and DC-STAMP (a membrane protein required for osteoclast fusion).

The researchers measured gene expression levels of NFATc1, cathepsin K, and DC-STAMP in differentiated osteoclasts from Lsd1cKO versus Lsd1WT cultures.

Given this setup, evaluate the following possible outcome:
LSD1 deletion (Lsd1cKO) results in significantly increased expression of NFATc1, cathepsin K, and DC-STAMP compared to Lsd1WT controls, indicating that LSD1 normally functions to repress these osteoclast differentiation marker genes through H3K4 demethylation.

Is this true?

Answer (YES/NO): NO